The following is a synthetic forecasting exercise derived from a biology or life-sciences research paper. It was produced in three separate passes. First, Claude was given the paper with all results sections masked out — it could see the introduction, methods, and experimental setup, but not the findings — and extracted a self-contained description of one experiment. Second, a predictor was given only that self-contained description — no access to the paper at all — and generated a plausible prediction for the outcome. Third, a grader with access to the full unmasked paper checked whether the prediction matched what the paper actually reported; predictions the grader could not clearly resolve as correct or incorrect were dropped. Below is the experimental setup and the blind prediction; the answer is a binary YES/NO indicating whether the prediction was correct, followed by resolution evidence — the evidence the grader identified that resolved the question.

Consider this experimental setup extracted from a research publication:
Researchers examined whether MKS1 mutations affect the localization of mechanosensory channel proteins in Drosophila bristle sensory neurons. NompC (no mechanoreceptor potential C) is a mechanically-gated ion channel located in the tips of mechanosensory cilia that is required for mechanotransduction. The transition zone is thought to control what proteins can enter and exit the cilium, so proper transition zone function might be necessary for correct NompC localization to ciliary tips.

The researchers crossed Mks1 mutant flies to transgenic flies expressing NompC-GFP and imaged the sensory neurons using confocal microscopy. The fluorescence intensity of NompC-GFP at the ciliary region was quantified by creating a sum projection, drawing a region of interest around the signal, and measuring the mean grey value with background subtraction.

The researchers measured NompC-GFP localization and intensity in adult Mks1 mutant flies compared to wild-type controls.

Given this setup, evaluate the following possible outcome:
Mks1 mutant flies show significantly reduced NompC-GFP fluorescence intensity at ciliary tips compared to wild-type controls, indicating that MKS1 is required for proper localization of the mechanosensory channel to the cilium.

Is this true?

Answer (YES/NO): NO